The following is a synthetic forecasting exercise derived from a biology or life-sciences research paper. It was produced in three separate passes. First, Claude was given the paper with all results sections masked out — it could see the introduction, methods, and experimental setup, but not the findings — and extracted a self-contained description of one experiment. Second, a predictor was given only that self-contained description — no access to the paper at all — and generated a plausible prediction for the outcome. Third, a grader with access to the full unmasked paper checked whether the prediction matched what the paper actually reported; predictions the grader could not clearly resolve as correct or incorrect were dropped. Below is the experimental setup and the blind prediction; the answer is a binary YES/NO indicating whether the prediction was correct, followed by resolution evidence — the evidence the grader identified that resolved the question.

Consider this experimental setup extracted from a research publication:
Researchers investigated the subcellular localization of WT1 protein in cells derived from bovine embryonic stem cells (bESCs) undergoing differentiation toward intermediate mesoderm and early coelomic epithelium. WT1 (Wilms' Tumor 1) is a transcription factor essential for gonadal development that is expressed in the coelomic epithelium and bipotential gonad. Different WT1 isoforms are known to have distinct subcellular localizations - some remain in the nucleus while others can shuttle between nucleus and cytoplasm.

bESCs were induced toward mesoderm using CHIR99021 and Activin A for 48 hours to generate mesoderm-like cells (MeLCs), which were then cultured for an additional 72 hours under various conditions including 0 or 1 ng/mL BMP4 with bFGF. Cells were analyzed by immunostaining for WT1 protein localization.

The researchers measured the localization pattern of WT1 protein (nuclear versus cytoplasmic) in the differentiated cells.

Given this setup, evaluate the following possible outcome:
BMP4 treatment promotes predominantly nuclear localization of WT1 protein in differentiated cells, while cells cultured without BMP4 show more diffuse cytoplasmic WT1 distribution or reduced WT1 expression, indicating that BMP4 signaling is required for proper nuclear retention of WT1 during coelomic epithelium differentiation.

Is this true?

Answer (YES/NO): NO